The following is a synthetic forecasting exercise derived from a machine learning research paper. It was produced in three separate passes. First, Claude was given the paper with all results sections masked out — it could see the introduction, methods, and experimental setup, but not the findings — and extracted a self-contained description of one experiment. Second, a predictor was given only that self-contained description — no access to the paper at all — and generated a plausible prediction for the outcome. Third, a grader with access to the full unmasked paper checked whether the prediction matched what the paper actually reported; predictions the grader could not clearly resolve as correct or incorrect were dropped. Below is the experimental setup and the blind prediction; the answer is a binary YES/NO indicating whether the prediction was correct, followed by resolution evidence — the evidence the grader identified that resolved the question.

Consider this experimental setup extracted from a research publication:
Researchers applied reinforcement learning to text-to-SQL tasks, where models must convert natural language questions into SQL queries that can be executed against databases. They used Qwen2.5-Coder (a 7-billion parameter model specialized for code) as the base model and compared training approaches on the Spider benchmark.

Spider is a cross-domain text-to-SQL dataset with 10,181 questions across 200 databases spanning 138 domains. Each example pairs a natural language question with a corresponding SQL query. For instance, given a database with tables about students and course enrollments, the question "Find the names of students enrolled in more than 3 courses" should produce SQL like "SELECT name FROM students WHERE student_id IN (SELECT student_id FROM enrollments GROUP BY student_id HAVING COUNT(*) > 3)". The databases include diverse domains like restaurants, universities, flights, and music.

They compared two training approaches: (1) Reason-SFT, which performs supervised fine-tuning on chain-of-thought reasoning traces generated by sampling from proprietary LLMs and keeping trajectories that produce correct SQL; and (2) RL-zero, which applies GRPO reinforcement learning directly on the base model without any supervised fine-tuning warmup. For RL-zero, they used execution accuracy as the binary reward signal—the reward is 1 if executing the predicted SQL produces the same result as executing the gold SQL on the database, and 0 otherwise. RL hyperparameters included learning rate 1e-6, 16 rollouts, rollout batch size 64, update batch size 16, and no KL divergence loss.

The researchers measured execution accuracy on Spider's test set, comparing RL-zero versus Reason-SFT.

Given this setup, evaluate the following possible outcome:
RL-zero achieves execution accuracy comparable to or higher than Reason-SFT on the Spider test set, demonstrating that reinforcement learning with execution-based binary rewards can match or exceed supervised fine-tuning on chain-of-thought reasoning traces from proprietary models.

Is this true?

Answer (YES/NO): YES